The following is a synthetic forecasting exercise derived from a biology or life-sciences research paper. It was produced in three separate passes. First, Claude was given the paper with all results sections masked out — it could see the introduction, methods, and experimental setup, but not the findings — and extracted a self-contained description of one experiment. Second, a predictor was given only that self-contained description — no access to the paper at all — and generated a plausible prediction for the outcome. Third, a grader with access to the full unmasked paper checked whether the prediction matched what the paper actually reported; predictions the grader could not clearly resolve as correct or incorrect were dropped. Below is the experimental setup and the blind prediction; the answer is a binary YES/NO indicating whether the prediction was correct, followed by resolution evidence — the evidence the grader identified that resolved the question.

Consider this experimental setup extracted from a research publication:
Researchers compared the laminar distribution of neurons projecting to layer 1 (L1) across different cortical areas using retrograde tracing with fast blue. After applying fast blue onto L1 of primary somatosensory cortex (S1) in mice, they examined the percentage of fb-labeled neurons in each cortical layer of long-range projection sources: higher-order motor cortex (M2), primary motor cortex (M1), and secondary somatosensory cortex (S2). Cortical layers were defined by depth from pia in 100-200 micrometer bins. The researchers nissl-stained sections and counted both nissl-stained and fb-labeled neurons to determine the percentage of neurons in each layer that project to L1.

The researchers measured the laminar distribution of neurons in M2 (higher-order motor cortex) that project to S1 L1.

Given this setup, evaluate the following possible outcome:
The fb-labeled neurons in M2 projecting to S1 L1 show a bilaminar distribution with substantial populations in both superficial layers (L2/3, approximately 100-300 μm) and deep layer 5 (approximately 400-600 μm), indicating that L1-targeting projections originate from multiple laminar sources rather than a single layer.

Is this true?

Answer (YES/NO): NO